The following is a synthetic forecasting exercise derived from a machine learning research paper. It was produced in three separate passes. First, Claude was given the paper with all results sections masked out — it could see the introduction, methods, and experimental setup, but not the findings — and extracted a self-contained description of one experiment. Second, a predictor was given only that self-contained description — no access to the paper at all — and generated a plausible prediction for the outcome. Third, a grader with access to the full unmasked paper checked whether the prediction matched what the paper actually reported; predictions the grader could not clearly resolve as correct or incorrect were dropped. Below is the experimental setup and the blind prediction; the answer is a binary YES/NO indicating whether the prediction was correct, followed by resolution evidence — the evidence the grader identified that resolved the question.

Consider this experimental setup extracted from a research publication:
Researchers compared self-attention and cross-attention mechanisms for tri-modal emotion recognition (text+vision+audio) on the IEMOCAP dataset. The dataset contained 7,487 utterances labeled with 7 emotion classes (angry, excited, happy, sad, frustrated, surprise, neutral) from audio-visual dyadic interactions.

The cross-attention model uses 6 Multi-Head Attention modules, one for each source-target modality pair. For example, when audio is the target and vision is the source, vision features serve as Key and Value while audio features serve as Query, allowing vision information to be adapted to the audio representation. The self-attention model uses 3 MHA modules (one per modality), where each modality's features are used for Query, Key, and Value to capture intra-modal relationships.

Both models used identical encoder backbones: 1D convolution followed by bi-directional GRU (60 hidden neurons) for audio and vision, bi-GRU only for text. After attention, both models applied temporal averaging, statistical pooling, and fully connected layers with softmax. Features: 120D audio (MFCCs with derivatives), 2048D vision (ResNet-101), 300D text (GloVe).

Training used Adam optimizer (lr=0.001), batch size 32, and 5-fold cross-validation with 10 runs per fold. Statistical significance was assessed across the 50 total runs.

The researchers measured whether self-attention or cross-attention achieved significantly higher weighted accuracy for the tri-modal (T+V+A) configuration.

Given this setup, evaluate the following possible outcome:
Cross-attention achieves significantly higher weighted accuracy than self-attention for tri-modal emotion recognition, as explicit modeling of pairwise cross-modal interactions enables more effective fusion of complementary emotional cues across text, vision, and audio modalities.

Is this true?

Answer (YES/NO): NO